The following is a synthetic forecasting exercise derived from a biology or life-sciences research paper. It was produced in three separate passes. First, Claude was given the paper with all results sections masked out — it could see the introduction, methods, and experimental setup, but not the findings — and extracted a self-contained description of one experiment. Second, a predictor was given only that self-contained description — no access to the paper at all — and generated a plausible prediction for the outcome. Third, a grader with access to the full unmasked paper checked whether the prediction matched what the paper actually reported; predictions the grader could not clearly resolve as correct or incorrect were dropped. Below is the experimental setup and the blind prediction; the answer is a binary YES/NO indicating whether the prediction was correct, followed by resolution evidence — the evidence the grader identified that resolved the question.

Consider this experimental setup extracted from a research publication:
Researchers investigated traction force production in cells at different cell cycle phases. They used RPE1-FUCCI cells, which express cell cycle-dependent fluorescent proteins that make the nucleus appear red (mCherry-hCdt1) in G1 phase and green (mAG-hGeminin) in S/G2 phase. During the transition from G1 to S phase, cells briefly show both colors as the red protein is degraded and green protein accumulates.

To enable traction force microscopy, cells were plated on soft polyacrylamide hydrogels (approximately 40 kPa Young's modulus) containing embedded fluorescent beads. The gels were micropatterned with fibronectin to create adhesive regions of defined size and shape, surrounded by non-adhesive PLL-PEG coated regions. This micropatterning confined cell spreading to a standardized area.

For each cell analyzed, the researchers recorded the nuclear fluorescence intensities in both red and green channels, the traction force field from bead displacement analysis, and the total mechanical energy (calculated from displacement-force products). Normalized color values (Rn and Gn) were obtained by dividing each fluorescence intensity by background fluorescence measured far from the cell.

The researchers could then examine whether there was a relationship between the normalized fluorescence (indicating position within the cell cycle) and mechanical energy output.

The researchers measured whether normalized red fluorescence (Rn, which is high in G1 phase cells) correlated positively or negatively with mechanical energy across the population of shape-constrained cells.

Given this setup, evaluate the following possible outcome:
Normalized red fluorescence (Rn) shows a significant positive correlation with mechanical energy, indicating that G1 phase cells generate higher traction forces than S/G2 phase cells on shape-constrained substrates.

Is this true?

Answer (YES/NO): NO